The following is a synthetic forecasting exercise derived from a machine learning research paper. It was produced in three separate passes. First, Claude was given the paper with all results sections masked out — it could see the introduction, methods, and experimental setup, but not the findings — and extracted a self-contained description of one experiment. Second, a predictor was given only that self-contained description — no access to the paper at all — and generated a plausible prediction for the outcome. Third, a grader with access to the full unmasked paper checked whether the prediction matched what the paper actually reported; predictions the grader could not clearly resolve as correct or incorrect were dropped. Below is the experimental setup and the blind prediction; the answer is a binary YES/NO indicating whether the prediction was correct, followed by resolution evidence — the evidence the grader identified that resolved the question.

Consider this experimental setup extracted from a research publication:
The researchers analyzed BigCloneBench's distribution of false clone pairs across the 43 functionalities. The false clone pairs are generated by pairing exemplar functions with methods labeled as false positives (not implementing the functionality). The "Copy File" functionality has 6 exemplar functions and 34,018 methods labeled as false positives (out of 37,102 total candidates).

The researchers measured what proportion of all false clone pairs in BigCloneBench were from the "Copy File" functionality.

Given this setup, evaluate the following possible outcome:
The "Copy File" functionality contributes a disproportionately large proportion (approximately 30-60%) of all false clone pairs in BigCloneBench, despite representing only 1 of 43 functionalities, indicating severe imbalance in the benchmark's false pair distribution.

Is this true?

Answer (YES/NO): NO